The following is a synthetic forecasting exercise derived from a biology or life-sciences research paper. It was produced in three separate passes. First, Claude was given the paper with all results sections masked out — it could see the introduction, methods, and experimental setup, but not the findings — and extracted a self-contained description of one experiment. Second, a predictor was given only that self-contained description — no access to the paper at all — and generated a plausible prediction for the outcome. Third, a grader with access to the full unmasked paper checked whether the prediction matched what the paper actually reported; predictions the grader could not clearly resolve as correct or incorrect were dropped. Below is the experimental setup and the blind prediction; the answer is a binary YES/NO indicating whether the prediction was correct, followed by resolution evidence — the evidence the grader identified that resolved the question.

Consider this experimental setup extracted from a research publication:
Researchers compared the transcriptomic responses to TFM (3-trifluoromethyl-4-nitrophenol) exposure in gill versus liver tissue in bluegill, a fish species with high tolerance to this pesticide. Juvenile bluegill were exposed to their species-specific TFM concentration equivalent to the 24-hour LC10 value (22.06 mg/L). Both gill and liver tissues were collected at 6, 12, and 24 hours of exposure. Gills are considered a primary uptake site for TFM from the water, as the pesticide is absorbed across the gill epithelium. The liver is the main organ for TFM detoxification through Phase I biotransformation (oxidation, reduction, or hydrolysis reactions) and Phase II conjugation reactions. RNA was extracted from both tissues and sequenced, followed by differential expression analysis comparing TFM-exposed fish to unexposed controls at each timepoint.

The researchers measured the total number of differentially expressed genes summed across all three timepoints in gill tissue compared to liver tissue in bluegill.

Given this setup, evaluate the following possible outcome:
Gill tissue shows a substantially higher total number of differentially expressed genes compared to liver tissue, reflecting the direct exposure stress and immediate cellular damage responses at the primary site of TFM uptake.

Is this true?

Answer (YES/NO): NO